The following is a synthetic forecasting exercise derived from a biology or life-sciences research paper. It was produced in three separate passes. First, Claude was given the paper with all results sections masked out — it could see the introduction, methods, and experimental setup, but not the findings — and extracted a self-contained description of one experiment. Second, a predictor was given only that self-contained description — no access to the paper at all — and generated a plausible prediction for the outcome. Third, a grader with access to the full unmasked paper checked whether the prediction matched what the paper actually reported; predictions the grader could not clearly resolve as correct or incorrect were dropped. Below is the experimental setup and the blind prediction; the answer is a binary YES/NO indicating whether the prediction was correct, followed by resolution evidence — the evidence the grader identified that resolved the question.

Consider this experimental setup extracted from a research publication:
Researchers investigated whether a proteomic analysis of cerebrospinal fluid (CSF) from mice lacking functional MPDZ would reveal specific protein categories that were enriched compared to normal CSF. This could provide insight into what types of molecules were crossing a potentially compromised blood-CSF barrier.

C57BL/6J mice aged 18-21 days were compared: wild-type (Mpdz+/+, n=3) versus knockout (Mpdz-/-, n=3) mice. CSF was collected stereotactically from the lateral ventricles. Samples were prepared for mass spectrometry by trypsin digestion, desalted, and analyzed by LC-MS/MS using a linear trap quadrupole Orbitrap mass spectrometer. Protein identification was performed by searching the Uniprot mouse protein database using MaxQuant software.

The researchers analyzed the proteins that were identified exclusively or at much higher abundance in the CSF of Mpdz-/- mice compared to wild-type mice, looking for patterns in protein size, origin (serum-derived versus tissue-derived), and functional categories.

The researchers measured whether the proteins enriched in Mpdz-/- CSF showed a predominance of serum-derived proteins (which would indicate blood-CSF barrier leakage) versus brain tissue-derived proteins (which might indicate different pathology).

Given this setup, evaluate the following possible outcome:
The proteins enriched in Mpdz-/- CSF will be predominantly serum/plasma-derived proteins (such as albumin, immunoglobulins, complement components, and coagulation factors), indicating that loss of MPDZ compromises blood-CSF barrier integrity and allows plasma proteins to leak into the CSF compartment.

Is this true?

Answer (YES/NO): NO